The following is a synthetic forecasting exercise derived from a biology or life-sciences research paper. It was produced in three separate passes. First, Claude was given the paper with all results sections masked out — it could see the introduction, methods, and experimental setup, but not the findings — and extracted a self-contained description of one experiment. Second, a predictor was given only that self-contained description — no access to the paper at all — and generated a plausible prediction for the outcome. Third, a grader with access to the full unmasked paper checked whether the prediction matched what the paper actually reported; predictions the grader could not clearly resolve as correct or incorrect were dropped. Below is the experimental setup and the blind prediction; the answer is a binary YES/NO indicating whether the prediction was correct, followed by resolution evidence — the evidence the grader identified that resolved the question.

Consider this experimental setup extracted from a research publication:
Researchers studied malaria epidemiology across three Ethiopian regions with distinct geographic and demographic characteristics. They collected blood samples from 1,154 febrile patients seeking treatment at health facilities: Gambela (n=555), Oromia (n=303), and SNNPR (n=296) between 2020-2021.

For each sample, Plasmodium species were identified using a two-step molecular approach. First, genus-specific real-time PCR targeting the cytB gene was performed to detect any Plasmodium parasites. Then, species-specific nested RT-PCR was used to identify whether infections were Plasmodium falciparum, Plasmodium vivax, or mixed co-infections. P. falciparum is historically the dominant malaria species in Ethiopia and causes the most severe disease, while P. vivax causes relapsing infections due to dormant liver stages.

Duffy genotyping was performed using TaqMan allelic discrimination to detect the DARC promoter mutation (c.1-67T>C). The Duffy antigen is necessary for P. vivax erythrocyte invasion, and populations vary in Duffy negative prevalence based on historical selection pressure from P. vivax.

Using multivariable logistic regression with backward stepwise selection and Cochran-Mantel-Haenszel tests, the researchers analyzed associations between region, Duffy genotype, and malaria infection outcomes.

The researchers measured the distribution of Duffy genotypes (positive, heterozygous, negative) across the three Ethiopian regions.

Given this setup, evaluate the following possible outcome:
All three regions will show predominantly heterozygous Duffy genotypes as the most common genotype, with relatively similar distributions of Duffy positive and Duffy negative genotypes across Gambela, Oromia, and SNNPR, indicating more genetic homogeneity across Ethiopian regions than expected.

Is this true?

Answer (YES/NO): NO